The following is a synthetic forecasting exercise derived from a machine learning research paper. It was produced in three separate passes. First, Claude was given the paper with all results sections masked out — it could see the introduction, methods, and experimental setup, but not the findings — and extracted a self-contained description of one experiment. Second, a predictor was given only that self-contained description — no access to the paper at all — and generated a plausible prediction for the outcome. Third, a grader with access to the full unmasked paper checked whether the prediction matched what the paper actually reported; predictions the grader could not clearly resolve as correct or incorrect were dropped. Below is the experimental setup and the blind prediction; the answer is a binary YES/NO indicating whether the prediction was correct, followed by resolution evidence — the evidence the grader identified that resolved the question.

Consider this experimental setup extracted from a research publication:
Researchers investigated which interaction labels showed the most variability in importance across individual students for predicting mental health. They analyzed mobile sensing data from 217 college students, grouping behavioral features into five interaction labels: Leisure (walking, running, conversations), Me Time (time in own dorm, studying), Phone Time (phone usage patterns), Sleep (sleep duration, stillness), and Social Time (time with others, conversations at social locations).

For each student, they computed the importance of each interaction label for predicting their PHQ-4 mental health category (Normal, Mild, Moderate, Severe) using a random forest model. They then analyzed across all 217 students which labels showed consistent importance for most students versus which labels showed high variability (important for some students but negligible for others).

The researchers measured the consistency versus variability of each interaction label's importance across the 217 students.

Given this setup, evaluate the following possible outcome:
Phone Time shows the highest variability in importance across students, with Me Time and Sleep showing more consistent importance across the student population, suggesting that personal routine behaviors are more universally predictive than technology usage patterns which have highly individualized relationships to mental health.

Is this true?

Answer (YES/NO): NO